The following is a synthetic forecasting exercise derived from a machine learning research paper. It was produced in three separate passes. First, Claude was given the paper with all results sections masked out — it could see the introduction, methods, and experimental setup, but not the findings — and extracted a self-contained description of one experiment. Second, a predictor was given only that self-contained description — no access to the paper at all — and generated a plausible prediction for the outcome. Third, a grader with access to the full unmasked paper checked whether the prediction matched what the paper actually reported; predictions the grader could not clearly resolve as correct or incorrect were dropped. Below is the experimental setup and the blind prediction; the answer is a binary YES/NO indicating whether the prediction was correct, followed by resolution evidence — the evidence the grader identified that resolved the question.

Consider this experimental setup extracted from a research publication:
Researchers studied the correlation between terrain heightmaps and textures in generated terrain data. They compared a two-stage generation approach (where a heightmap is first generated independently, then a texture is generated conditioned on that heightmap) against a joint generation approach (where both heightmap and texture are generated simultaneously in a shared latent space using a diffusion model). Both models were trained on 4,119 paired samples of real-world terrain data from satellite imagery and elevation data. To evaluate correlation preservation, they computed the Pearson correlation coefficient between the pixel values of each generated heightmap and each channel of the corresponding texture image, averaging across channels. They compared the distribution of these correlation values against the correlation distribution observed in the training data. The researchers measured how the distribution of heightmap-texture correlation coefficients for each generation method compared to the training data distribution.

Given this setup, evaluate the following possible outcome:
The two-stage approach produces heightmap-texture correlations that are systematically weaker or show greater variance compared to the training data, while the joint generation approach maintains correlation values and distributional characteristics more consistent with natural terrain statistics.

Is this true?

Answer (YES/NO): YES